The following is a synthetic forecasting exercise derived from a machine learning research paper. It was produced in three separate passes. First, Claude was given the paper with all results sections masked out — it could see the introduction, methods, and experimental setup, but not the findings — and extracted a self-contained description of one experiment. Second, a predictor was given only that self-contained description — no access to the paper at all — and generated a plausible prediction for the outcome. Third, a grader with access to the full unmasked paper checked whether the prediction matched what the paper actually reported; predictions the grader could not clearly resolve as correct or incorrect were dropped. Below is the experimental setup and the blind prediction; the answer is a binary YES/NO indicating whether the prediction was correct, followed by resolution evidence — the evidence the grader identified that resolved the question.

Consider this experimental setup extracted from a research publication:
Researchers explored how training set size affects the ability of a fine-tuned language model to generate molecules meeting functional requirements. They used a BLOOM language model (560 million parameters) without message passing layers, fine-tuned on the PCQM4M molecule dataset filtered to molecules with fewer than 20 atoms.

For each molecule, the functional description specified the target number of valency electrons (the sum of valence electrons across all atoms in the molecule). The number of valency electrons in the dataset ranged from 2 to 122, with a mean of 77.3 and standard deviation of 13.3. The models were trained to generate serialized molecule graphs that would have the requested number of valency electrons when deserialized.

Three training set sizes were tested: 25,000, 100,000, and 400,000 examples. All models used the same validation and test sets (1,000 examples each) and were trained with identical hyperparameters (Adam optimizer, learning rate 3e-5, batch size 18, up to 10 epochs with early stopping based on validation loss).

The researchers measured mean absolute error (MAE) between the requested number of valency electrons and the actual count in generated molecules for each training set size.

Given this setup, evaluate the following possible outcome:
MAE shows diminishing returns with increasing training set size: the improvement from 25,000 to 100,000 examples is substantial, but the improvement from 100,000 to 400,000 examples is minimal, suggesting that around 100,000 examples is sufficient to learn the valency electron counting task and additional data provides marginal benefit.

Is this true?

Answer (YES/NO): NO